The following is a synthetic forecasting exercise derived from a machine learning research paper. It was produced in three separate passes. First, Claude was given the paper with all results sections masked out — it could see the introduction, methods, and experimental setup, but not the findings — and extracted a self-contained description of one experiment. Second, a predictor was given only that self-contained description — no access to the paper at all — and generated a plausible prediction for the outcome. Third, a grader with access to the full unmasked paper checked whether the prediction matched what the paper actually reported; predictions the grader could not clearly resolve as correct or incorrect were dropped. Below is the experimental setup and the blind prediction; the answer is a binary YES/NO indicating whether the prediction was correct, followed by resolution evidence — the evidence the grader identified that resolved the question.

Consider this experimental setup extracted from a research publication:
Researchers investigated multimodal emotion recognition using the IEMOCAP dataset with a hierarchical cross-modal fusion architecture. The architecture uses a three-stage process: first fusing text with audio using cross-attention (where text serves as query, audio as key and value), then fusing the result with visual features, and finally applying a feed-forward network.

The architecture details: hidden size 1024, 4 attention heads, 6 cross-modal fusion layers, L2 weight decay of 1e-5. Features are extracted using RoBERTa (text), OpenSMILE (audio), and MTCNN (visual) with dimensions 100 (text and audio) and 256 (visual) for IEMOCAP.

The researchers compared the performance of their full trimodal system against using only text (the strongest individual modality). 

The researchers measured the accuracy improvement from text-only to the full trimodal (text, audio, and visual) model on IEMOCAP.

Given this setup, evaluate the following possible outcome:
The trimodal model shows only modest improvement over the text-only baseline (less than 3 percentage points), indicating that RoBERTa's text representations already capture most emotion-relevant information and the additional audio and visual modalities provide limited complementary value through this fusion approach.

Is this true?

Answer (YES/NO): YES